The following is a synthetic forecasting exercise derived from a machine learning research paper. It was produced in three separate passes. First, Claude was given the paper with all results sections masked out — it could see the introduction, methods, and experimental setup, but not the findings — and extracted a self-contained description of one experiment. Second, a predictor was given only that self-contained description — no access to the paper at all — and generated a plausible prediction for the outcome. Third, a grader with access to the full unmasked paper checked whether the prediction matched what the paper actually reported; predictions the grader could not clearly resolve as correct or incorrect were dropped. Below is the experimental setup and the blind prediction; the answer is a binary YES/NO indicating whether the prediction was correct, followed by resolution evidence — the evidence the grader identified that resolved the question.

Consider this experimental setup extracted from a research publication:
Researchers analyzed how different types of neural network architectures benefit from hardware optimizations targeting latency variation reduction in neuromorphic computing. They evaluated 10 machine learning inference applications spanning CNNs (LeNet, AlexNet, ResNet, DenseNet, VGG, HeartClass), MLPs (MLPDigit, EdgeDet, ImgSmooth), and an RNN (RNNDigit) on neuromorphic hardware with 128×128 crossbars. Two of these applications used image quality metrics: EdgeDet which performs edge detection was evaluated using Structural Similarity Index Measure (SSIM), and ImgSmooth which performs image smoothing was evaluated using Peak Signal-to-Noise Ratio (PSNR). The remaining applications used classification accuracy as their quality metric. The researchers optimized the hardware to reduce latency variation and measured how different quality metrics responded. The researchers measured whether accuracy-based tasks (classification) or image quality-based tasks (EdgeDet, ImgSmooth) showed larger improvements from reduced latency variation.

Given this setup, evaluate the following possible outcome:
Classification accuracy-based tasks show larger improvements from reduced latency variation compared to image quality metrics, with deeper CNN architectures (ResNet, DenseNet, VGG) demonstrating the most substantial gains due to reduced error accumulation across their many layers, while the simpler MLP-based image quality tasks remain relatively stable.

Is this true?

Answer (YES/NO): NO